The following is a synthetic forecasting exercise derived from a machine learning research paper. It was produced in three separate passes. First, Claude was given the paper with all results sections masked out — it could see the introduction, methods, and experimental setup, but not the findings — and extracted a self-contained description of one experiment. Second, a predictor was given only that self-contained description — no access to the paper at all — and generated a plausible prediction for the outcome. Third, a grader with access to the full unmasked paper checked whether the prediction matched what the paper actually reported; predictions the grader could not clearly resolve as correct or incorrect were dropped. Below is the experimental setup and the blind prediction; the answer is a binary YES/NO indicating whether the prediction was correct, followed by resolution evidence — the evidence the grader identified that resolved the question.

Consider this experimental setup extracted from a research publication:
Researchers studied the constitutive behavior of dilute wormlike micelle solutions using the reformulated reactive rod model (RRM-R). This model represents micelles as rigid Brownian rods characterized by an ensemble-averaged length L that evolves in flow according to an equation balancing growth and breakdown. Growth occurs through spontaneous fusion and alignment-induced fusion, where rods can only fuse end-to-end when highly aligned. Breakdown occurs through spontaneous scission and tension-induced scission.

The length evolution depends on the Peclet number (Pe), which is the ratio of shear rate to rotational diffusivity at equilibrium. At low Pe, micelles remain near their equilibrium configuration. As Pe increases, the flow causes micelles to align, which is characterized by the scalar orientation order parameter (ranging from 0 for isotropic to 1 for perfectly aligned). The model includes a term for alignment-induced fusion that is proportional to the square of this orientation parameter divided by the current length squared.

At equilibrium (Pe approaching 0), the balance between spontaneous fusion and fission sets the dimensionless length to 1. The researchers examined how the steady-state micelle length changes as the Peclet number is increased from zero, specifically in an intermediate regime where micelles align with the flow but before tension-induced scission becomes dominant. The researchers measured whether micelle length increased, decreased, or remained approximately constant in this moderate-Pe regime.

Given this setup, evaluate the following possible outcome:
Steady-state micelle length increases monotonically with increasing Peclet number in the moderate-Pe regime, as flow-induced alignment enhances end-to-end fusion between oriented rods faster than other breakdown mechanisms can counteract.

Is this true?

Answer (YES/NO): YES